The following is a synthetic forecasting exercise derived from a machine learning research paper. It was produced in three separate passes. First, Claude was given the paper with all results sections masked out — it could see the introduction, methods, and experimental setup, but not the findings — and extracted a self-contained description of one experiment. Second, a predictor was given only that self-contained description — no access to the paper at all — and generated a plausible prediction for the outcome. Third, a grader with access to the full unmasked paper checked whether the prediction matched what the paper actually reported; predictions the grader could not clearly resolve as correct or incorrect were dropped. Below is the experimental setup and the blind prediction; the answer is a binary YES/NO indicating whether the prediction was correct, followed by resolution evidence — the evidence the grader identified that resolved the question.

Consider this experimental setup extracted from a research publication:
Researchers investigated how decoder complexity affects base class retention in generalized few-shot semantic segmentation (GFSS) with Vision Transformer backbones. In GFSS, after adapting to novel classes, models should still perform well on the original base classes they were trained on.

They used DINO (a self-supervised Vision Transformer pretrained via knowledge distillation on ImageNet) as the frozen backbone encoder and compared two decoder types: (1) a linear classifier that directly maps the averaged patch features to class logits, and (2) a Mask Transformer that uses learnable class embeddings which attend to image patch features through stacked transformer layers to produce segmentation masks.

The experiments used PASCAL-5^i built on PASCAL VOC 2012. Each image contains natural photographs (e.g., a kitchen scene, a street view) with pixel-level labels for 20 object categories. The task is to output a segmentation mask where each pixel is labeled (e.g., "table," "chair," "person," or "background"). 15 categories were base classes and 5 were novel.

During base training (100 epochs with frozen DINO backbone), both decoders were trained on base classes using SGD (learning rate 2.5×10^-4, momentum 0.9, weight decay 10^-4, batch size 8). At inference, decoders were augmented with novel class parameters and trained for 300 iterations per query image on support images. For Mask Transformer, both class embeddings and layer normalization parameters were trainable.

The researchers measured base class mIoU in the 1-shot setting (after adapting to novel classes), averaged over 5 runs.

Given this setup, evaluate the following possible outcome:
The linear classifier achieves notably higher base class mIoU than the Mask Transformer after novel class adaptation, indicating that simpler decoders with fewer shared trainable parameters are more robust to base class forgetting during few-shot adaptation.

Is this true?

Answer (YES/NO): NO